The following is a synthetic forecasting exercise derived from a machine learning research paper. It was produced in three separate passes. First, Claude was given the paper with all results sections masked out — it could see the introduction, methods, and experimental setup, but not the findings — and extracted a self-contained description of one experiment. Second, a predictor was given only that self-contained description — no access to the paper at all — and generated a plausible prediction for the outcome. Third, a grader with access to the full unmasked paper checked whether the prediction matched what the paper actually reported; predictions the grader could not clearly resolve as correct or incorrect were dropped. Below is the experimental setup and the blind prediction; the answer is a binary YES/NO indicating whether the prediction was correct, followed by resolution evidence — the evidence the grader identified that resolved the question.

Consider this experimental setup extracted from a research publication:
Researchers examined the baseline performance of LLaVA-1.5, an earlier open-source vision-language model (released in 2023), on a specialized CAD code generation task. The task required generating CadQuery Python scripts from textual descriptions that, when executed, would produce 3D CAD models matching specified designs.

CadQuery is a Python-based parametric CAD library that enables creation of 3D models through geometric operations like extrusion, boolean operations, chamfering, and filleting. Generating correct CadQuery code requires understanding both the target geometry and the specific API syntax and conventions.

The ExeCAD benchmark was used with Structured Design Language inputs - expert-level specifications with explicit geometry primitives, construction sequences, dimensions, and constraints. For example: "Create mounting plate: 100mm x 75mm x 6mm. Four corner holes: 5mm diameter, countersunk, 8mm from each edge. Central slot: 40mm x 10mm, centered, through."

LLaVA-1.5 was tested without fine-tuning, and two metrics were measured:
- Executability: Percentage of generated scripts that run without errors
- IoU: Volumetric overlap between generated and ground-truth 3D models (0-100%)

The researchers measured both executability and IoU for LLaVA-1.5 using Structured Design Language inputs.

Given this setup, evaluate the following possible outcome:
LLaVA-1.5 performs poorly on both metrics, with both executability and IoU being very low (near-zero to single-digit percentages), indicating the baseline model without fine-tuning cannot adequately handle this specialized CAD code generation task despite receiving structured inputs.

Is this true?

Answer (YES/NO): YES